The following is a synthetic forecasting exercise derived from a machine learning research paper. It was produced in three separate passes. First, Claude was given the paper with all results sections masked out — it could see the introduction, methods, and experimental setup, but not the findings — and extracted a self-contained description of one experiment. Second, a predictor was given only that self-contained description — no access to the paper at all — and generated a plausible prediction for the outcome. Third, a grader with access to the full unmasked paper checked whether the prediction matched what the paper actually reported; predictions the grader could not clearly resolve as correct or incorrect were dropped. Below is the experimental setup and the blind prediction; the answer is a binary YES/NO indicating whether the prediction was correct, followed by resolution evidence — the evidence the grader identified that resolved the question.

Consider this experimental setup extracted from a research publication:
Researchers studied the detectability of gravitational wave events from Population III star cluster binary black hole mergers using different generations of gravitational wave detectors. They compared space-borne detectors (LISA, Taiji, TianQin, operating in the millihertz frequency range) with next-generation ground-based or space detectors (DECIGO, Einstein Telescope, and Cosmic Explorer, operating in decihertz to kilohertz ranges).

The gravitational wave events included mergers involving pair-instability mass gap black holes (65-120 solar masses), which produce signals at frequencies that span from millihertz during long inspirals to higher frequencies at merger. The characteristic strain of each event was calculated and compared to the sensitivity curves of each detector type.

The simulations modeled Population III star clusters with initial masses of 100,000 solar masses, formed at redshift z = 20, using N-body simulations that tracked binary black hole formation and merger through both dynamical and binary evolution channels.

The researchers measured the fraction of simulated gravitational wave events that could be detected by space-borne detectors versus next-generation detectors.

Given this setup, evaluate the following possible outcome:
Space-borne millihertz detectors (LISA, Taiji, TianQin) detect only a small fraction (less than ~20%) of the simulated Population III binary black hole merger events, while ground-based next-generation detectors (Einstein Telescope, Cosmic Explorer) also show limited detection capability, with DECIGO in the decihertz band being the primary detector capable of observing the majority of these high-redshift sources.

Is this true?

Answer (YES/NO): NO